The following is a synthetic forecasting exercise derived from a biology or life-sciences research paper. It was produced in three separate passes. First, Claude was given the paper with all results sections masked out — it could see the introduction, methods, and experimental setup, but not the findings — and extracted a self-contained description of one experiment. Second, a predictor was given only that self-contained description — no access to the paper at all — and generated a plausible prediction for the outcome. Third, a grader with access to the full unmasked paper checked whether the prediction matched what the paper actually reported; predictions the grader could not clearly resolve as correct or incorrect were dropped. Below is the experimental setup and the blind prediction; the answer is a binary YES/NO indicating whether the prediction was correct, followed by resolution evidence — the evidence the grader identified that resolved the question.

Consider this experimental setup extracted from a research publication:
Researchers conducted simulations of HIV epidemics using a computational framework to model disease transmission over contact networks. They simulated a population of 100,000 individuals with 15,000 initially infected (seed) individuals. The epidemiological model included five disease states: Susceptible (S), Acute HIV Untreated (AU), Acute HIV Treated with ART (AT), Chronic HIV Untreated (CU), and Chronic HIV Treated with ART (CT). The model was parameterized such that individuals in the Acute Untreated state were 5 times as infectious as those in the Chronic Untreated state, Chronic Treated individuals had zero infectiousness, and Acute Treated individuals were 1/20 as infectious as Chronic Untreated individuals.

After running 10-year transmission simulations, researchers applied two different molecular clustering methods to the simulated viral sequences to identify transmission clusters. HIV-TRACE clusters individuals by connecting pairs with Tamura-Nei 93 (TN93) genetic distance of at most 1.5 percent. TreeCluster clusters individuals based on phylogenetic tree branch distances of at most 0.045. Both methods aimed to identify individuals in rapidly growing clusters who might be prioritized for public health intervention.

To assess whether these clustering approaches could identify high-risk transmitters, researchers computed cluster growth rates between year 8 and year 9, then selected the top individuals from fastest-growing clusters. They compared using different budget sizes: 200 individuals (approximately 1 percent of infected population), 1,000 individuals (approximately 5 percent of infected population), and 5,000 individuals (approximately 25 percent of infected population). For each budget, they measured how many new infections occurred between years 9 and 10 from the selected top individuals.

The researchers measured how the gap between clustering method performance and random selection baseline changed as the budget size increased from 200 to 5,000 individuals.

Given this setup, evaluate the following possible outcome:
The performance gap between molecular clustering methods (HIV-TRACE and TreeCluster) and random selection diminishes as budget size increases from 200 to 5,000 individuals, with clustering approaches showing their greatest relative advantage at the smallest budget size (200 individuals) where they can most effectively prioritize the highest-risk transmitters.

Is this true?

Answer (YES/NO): YES